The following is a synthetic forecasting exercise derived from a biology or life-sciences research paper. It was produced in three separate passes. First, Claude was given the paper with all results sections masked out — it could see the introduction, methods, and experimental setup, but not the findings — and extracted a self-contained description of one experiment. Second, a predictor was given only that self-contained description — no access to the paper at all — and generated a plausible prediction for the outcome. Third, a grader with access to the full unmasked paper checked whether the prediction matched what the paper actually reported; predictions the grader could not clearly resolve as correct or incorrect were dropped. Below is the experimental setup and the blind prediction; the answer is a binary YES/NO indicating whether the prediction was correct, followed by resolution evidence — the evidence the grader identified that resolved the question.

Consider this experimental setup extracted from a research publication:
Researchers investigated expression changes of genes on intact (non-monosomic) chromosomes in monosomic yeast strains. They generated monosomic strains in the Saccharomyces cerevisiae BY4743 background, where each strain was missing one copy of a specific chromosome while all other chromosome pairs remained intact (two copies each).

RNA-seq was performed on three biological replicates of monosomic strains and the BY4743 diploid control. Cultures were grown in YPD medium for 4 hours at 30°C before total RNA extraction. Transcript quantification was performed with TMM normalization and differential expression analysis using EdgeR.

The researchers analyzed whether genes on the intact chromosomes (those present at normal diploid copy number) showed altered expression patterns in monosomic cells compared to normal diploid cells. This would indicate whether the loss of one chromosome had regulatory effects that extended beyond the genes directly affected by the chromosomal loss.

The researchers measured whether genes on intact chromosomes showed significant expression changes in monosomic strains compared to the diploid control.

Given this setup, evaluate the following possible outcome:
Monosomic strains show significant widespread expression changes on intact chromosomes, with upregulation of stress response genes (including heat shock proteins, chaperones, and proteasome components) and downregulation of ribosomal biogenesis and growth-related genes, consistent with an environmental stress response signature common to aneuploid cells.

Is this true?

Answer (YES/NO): NO